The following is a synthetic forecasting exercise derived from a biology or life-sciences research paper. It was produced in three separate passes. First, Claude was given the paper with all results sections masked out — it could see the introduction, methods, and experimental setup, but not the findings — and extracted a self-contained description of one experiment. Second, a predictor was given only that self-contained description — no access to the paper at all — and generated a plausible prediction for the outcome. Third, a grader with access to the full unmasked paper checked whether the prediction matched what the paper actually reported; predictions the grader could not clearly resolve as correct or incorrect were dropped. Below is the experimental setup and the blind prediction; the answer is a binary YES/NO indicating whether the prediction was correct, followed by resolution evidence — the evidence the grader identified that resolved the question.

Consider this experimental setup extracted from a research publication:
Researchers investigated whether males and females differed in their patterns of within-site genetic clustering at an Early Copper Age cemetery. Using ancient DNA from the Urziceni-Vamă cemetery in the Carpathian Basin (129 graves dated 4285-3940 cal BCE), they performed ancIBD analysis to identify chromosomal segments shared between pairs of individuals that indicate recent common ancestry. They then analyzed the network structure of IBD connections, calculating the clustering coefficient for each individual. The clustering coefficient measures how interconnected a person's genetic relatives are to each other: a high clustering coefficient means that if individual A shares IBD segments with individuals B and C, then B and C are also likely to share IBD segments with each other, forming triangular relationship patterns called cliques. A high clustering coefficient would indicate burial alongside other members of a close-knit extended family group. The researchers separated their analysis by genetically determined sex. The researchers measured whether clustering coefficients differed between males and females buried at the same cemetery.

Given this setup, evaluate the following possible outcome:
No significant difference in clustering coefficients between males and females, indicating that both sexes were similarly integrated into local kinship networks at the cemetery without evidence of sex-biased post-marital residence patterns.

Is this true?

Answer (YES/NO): YES